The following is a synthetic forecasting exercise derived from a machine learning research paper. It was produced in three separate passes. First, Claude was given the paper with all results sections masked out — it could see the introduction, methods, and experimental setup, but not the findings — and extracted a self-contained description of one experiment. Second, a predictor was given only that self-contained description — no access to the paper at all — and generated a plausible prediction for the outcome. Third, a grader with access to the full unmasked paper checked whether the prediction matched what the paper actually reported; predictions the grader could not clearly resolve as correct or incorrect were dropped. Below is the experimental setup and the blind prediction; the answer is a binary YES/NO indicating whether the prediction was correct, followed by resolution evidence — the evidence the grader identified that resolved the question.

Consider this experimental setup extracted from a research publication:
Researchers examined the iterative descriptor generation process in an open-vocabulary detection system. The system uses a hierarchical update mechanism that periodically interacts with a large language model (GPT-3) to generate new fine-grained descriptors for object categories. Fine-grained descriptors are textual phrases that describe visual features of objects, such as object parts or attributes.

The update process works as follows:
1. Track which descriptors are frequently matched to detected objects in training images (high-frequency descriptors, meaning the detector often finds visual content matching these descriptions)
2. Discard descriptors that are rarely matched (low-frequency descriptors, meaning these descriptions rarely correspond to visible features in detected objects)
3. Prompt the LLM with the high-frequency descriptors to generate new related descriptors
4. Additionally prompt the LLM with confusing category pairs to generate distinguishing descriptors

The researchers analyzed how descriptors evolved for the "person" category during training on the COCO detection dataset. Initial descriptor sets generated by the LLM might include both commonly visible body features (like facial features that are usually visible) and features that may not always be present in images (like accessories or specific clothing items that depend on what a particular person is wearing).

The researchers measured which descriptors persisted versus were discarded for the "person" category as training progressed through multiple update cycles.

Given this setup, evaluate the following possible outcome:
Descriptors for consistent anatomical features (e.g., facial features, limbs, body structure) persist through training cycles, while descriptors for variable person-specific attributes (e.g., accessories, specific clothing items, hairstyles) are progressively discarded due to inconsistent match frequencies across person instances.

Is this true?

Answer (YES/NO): YES